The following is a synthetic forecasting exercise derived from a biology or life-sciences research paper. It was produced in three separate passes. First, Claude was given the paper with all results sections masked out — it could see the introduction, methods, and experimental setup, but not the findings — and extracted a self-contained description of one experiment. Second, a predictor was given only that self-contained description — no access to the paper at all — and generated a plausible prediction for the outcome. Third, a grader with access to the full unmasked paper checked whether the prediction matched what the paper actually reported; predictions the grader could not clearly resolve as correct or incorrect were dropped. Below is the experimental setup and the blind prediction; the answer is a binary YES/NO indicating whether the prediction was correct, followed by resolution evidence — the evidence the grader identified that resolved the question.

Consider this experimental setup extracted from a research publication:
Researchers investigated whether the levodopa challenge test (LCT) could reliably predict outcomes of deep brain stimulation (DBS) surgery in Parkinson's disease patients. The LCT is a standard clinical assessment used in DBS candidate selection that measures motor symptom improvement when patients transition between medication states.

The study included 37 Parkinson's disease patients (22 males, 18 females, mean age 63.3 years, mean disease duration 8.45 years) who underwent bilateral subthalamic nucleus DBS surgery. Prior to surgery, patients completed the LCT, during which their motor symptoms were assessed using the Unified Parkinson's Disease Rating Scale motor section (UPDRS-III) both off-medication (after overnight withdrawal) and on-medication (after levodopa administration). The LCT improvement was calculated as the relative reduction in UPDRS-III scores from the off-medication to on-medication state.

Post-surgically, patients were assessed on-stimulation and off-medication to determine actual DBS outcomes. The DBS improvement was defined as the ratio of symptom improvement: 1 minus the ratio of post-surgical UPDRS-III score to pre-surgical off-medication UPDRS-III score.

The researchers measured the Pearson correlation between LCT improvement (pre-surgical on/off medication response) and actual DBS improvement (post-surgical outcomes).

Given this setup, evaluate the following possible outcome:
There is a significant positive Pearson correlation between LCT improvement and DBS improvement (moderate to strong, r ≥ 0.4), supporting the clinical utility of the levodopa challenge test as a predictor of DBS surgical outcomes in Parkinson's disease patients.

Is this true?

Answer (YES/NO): NO